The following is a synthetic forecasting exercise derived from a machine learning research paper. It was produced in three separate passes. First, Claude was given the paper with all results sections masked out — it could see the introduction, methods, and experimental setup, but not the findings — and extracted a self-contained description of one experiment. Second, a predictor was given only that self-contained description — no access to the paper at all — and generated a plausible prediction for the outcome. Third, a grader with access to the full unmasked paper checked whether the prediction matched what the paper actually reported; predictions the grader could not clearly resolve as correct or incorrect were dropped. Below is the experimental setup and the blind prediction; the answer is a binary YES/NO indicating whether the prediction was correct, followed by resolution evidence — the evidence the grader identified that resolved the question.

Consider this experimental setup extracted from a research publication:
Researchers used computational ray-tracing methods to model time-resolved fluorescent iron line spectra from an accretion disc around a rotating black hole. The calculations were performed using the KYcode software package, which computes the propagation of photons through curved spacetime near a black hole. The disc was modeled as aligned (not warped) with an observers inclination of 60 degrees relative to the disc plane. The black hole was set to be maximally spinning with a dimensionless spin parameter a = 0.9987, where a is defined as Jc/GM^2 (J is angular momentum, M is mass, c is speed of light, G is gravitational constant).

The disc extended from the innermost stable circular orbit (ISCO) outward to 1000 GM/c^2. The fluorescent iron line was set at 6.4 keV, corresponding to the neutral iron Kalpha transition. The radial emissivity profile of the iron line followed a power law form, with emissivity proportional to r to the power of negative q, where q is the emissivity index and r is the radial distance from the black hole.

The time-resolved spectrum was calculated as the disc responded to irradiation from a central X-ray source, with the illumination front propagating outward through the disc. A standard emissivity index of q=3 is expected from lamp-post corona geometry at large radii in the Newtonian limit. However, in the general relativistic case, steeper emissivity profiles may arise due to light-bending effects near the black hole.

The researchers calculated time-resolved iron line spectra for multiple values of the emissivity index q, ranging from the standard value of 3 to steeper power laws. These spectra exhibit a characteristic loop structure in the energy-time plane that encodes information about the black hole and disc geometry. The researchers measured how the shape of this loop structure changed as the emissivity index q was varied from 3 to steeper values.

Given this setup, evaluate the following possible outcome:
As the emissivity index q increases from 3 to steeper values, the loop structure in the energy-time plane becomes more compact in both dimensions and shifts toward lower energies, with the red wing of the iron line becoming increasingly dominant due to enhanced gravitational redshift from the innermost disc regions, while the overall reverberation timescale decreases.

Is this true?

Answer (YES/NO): NO